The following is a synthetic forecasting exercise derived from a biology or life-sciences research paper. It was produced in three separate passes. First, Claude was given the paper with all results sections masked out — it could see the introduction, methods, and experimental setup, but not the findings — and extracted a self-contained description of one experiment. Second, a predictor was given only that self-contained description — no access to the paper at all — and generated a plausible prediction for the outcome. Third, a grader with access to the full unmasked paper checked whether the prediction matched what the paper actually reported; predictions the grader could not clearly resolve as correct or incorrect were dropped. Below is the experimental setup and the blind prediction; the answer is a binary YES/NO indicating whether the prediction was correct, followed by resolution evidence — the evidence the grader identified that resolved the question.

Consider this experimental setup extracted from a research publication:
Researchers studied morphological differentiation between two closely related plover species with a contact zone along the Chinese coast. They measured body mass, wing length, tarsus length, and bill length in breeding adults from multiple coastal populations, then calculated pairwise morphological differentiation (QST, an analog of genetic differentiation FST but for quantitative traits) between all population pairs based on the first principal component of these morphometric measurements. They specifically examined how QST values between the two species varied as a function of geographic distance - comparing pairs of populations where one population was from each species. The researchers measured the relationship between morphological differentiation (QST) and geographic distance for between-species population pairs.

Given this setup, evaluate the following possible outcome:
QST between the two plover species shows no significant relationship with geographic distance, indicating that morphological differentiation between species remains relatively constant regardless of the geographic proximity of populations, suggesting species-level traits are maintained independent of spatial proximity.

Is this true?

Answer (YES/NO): NO